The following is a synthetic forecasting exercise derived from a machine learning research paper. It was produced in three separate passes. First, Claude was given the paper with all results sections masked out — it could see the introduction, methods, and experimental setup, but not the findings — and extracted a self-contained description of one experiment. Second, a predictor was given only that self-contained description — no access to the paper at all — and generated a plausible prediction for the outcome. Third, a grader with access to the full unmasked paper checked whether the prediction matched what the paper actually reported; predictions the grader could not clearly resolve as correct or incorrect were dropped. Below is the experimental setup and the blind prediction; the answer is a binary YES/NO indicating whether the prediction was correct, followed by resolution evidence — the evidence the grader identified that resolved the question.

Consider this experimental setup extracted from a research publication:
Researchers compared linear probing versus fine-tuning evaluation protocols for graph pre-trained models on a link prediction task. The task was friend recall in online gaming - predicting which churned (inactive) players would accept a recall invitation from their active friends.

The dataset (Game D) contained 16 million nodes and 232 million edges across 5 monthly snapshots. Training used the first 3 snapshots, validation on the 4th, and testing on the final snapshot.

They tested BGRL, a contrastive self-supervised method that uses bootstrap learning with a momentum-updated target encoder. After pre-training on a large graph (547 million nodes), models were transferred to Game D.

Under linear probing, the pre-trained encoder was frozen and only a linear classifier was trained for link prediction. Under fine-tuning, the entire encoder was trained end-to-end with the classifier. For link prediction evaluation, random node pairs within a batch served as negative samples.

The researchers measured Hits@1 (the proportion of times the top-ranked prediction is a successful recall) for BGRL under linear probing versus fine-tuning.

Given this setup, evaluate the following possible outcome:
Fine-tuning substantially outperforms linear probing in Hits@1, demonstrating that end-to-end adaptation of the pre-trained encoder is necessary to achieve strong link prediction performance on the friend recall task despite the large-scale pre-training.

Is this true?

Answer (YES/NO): NO